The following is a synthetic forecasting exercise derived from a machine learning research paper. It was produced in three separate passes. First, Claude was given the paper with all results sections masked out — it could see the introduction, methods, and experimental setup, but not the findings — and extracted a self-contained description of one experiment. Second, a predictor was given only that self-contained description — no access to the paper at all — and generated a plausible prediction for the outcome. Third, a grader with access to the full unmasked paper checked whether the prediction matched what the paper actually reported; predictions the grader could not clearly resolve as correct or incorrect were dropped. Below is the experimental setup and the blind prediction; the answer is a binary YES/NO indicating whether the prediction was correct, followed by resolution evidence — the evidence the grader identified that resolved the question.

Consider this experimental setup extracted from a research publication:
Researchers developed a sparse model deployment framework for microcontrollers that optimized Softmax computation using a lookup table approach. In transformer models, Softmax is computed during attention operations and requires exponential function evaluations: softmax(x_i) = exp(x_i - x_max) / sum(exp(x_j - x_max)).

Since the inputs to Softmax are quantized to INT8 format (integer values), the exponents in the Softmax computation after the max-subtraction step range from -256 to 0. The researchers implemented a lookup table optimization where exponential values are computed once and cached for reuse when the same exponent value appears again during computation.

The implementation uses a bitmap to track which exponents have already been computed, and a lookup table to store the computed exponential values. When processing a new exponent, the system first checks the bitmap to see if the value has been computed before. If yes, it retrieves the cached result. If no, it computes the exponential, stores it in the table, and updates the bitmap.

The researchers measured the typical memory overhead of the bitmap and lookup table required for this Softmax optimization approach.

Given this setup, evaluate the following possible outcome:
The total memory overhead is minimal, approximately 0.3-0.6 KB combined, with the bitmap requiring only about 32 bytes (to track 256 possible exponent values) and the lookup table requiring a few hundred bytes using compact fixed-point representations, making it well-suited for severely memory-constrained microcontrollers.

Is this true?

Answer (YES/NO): NO